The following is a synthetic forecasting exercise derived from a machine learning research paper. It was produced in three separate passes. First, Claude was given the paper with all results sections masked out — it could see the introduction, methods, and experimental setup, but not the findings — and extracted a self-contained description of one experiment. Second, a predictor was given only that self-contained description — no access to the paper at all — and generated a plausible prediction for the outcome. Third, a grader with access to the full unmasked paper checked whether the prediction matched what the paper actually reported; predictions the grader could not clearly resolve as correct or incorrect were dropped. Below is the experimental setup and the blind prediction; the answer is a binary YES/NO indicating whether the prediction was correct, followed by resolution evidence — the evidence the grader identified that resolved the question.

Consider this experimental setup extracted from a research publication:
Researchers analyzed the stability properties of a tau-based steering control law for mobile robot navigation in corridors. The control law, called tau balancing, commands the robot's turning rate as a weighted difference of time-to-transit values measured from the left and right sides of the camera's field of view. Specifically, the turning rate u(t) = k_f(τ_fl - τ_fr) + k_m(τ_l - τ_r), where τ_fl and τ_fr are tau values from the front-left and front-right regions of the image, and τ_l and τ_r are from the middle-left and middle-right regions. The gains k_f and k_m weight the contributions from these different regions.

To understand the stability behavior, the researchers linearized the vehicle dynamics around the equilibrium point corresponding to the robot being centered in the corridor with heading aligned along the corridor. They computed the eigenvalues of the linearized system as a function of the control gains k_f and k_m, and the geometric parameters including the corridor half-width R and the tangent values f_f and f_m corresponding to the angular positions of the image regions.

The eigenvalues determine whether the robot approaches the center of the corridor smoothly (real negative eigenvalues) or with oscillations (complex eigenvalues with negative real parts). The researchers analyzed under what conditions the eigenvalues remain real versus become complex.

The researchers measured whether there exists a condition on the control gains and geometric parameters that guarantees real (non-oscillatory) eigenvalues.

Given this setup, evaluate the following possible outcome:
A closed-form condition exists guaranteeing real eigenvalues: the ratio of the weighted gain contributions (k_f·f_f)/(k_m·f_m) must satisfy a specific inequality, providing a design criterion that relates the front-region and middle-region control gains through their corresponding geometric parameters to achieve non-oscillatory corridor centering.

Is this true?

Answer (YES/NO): NO